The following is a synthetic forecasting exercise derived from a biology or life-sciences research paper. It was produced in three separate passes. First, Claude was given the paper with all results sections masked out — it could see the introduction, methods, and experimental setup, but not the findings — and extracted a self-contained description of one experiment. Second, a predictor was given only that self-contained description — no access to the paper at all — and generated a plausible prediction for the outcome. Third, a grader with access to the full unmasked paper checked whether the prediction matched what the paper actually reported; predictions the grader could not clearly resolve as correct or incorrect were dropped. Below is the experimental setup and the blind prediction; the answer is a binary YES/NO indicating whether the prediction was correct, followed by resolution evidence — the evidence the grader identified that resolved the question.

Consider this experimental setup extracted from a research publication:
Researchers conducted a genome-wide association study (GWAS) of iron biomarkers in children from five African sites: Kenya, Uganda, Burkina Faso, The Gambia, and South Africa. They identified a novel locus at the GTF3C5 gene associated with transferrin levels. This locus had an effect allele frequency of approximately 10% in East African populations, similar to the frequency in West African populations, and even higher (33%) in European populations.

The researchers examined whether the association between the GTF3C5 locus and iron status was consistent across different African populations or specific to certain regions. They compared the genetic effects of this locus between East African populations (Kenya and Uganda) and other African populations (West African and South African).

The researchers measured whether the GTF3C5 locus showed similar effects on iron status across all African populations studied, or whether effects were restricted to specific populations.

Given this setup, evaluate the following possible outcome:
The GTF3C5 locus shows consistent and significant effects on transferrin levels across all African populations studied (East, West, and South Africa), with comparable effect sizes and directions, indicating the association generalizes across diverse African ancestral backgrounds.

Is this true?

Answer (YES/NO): NO